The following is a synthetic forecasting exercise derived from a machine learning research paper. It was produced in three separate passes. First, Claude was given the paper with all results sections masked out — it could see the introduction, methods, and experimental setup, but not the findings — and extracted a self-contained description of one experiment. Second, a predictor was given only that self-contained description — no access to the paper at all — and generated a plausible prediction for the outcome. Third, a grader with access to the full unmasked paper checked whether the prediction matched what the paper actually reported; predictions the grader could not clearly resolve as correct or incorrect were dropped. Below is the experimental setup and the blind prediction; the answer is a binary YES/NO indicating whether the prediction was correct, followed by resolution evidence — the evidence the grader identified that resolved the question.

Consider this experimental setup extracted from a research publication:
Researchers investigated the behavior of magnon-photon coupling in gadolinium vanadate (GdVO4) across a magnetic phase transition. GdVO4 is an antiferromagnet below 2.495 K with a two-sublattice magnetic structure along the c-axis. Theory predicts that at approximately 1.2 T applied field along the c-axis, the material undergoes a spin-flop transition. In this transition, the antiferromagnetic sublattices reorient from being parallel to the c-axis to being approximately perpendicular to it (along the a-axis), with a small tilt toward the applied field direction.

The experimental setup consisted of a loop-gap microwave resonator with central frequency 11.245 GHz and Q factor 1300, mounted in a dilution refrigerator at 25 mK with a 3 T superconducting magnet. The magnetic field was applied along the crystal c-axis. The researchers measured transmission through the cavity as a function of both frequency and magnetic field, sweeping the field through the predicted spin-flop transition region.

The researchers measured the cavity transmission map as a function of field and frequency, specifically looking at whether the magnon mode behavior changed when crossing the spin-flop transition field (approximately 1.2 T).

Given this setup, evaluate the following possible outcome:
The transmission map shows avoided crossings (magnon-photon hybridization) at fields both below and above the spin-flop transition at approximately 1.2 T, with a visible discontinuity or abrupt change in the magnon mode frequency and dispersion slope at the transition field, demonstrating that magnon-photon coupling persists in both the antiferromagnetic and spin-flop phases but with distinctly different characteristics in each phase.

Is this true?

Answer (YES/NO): NO